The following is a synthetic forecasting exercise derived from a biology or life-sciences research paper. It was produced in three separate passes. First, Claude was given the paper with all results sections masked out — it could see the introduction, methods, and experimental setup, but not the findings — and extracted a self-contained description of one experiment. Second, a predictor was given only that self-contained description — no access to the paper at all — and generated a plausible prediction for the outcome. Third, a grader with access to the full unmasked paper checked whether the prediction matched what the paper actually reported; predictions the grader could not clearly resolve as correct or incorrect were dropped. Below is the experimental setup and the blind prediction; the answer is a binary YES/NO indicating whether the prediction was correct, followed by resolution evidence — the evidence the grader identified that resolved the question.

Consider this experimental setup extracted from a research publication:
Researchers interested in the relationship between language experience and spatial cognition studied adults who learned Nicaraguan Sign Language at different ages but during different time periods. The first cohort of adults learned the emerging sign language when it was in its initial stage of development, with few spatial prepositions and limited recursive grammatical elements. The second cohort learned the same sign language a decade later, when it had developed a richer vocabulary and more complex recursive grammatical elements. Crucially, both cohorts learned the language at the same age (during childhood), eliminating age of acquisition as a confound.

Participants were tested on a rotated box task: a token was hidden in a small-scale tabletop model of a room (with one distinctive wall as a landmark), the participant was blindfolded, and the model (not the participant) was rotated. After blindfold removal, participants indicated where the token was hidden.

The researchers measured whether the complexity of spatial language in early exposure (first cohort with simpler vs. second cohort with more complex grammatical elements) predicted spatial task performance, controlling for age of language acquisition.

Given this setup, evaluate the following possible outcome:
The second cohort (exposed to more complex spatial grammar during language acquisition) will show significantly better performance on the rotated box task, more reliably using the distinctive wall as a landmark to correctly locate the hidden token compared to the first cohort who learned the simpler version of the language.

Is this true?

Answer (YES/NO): YES